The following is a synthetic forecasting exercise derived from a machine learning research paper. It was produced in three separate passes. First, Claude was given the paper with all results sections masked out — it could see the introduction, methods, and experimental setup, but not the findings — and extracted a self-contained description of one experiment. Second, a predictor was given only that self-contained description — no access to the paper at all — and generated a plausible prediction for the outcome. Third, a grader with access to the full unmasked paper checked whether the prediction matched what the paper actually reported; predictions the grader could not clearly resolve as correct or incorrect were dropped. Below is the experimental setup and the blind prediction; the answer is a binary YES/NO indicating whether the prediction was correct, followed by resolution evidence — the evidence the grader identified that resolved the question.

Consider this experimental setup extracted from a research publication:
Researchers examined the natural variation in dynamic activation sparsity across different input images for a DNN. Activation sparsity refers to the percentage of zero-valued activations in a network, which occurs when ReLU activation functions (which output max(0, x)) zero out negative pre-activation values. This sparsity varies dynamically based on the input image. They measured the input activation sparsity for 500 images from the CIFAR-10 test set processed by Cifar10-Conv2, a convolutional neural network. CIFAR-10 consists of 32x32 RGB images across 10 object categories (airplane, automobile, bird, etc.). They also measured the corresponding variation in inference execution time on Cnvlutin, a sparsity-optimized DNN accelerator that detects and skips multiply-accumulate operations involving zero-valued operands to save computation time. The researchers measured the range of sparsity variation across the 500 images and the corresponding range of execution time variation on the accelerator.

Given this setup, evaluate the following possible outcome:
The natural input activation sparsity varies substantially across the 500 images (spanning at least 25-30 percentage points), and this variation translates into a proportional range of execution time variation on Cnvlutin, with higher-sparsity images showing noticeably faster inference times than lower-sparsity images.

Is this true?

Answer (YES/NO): NO